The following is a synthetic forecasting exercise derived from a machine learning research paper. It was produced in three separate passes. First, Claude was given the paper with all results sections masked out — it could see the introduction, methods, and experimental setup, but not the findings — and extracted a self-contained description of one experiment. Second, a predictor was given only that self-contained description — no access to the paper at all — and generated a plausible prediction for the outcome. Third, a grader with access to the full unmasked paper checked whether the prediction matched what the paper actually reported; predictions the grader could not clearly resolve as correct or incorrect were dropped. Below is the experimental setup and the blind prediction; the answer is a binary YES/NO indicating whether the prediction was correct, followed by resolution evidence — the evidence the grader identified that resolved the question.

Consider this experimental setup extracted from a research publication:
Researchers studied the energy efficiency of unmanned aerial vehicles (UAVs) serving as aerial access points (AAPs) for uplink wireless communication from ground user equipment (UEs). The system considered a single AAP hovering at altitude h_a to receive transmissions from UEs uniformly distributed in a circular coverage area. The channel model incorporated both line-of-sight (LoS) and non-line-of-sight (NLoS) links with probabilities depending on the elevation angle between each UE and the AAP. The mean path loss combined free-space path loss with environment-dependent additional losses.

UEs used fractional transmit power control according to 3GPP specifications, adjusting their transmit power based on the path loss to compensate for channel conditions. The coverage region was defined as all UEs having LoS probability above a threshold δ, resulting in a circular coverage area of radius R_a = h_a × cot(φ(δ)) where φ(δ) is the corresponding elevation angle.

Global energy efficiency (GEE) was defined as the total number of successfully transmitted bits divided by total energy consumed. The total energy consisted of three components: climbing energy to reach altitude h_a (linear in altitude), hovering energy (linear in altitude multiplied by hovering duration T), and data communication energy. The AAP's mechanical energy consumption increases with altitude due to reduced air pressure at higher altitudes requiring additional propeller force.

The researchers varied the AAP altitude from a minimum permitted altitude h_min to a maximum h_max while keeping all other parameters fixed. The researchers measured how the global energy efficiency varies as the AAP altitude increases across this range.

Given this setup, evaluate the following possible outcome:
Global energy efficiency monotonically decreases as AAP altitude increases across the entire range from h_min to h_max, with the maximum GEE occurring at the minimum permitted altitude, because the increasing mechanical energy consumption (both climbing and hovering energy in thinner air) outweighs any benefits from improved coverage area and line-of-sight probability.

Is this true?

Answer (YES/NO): YES